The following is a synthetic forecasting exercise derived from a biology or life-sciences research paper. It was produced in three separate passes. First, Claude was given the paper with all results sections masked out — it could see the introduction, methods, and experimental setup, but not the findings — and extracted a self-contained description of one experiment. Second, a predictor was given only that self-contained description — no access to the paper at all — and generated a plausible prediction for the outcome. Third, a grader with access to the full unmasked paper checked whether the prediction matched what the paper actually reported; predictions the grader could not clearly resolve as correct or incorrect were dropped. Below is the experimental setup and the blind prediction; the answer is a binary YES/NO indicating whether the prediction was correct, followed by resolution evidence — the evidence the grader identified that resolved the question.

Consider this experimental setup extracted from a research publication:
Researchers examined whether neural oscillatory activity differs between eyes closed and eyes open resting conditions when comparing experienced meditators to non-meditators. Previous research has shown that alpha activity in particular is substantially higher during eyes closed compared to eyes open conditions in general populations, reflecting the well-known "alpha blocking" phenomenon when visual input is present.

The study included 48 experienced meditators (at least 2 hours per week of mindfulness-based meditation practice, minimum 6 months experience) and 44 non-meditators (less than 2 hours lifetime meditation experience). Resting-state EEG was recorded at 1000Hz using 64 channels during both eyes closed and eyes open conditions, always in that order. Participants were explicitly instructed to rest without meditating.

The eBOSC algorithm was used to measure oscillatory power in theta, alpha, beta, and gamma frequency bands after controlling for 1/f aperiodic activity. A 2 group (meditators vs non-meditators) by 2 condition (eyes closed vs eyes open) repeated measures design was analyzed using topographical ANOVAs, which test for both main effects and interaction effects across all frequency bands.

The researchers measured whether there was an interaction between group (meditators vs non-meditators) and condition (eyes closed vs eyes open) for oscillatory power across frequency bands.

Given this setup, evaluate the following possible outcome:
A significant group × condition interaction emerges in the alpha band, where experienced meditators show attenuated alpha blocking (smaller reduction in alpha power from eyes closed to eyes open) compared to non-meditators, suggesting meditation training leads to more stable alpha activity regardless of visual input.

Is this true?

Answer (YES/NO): NO